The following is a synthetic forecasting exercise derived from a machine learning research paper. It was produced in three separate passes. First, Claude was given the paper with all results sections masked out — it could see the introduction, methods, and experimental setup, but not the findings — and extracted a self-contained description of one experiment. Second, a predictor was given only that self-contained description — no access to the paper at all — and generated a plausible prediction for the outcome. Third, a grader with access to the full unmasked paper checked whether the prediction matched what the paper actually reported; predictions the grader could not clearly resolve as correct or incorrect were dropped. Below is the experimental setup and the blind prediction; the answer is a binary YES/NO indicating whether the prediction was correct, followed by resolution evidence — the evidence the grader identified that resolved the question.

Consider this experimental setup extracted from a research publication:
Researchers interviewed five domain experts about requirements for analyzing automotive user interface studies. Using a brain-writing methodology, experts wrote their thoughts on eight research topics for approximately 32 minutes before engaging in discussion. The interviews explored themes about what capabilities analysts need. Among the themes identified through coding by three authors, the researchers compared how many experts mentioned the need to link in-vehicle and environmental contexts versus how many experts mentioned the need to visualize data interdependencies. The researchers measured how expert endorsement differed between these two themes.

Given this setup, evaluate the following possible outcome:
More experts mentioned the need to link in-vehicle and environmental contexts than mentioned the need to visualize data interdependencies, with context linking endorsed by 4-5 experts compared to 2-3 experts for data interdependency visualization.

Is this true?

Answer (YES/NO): NO